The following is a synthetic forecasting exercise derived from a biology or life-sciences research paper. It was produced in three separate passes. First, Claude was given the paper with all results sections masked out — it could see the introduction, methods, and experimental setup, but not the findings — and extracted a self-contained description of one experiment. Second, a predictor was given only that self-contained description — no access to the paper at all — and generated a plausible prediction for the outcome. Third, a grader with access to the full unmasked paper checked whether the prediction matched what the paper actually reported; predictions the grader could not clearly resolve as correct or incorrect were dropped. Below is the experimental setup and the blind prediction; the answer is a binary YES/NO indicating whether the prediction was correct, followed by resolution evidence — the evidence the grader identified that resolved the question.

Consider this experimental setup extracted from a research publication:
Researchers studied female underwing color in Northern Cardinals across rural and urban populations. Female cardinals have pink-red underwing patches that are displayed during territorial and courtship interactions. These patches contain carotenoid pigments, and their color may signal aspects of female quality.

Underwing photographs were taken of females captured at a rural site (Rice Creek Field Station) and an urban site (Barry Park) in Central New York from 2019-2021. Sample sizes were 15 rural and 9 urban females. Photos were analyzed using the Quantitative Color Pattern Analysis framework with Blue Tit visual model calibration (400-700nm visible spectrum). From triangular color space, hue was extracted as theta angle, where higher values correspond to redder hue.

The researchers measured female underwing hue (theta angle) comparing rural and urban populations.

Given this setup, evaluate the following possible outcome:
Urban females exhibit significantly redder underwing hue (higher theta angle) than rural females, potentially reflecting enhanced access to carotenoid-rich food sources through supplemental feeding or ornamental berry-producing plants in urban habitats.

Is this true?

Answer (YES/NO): NO